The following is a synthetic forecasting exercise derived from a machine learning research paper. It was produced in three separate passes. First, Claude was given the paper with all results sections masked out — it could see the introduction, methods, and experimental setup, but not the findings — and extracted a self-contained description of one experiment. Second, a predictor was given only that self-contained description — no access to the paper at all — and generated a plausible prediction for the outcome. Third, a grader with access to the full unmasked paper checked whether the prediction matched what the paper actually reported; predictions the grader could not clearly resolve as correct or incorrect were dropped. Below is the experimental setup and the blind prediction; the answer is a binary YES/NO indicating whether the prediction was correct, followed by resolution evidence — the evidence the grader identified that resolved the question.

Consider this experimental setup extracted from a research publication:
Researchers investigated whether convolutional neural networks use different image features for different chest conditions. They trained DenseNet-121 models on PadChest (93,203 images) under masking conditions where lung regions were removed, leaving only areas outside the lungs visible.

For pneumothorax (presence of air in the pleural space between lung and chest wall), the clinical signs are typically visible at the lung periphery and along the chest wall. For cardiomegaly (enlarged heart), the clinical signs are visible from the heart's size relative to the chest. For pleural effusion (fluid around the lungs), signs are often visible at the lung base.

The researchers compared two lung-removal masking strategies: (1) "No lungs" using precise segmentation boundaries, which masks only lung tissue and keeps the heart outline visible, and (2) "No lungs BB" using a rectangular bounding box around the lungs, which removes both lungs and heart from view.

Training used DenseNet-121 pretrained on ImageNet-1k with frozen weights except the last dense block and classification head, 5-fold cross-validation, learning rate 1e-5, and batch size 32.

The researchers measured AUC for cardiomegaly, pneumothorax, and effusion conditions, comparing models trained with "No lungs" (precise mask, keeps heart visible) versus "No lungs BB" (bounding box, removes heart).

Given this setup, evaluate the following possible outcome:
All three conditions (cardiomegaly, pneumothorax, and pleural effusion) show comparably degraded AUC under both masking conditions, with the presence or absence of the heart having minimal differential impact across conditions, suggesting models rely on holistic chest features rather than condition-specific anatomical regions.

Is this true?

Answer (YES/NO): NO